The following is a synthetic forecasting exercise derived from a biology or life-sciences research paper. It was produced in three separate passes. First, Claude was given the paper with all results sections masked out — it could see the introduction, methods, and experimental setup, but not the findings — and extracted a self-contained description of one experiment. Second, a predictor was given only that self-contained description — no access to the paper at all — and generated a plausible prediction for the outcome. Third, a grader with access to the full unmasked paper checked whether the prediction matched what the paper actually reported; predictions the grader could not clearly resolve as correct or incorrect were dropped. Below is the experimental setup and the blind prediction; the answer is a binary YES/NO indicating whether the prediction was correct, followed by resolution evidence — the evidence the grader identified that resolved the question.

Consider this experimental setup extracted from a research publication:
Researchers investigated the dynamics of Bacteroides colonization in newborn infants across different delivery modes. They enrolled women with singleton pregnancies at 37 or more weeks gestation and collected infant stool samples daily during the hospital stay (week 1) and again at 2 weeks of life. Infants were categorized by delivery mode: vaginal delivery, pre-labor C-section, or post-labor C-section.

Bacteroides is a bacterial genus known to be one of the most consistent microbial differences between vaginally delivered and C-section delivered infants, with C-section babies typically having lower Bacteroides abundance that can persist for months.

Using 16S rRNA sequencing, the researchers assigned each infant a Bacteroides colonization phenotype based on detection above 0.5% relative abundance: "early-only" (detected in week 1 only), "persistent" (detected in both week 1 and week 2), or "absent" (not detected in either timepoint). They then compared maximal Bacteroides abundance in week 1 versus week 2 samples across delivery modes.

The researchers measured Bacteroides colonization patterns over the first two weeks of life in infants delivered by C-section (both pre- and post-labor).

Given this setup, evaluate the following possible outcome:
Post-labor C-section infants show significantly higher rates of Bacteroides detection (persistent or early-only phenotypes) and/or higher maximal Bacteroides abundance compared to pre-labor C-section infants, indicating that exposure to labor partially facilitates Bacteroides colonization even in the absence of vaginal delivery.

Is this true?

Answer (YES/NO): NO